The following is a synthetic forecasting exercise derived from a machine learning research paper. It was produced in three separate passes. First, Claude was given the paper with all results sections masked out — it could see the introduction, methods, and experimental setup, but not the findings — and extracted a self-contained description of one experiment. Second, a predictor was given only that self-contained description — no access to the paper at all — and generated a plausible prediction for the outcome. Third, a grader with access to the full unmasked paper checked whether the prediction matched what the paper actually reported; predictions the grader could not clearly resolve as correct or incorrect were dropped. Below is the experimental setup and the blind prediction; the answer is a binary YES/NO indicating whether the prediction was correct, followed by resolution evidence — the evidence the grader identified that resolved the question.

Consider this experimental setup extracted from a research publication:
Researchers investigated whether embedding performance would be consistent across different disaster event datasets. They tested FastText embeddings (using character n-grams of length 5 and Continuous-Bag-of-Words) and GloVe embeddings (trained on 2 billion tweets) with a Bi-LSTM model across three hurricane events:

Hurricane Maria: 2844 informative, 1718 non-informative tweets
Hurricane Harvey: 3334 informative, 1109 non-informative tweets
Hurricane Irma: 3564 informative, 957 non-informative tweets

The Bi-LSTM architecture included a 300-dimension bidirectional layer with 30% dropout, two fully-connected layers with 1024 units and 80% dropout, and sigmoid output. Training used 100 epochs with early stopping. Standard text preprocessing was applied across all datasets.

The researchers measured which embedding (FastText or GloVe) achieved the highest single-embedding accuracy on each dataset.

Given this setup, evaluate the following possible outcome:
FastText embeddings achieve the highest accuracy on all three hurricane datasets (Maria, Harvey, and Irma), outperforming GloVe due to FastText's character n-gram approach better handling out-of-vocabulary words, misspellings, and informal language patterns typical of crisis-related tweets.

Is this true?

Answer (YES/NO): NO